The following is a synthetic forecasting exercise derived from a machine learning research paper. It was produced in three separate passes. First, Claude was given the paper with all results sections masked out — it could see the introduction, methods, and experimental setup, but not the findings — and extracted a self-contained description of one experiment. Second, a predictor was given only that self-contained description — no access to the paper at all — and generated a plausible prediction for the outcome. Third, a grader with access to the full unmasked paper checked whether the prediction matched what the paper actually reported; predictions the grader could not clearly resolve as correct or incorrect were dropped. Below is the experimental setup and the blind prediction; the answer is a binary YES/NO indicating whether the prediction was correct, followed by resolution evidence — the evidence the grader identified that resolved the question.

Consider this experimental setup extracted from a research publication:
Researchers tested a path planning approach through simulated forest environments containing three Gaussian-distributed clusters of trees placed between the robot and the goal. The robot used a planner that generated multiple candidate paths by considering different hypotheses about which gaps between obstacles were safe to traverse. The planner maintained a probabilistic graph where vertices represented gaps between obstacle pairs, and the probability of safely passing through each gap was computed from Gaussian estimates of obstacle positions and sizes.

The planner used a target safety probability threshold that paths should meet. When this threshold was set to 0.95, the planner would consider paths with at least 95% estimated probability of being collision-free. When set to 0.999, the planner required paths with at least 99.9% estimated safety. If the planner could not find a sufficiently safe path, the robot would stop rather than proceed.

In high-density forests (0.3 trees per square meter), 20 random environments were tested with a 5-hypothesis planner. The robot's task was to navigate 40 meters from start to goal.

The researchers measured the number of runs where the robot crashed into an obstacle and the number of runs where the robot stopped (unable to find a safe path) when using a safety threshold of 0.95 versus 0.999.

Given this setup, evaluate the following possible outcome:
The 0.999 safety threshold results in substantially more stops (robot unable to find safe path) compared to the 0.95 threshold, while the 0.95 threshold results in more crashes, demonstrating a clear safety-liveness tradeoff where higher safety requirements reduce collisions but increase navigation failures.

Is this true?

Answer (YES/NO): YES